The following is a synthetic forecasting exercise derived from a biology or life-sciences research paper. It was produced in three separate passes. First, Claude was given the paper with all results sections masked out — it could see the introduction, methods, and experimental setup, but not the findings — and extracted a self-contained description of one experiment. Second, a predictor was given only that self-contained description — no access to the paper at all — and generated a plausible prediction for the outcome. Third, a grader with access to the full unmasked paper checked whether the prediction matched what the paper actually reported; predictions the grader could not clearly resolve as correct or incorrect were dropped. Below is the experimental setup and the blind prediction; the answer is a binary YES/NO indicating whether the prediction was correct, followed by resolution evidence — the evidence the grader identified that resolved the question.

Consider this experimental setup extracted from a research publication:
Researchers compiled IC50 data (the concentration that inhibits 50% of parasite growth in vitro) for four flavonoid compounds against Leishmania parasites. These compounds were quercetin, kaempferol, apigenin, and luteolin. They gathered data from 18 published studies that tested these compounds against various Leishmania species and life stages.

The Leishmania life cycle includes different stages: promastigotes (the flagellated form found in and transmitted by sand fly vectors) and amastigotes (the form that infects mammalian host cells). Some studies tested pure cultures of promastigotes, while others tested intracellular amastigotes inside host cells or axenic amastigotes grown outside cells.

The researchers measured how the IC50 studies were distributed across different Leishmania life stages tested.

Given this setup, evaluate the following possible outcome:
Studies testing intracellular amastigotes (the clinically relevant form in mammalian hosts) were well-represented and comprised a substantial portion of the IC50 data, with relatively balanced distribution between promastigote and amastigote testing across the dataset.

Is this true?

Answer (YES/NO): NO